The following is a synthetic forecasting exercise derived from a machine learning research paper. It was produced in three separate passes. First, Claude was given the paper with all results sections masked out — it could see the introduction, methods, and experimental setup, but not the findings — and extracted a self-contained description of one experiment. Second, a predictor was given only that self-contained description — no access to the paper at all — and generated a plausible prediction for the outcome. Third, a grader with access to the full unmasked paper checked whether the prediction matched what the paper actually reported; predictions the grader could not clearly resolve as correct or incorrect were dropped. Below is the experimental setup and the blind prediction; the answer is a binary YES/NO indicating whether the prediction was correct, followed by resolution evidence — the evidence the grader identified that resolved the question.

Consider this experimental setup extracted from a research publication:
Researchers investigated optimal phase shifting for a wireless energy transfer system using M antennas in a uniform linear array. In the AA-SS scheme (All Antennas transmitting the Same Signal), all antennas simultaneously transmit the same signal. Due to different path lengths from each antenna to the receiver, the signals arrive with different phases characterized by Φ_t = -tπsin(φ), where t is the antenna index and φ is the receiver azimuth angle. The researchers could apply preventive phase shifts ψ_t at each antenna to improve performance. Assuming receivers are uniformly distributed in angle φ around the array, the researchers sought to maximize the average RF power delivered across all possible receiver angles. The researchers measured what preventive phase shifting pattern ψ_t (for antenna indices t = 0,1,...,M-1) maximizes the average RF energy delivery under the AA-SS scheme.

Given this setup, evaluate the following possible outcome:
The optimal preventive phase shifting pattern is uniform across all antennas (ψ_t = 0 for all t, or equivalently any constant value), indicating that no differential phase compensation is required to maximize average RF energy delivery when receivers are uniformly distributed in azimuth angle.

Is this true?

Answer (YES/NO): NO